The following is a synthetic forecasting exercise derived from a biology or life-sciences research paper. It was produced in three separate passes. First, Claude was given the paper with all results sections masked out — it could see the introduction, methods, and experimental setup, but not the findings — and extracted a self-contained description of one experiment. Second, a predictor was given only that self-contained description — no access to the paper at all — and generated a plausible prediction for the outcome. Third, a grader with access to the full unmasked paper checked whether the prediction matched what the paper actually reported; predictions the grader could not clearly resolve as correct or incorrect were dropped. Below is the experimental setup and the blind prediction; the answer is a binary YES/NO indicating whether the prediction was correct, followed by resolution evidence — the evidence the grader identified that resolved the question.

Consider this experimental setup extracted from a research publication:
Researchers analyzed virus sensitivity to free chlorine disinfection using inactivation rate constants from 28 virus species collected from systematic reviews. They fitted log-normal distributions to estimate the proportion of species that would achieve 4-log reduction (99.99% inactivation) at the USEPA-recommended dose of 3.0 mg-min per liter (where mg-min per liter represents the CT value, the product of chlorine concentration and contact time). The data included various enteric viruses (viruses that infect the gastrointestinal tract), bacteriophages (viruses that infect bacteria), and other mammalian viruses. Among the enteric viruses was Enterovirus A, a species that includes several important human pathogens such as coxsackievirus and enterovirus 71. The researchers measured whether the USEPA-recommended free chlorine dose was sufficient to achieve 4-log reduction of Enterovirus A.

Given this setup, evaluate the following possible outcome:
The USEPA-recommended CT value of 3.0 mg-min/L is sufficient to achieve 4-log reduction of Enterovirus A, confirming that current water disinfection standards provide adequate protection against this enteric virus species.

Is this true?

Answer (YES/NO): NO